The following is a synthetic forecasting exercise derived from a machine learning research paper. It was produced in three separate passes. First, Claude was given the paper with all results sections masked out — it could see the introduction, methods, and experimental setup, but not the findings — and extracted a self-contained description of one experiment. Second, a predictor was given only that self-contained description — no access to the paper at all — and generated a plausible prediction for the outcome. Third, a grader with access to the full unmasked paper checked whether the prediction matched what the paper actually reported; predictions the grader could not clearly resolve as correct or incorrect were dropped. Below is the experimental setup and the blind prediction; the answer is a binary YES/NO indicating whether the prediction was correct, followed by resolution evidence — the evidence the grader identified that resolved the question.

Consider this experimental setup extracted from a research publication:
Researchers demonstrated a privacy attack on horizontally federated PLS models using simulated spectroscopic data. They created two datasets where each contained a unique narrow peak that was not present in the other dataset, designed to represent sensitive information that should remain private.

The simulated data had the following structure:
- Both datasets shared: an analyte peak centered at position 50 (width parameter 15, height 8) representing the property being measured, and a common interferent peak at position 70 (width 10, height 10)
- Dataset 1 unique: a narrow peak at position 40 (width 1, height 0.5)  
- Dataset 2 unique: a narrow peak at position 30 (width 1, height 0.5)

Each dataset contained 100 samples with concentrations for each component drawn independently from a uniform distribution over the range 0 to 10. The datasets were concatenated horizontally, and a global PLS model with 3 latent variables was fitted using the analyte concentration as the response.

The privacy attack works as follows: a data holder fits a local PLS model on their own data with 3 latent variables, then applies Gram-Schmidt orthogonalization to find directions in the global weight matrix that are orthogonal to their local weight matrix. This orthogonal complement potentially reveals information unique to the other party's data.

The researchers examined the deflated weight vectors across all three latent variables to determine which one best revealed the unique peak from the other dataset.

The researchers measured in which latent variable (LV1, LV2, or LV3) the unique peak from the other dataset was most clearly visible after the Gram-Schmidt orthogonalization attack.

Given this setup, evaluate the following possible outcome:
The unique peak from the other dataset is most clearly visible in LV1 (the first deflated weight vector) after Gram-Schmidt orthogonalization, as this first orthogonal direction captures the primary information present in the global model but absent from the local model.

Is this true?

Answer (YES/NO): NO